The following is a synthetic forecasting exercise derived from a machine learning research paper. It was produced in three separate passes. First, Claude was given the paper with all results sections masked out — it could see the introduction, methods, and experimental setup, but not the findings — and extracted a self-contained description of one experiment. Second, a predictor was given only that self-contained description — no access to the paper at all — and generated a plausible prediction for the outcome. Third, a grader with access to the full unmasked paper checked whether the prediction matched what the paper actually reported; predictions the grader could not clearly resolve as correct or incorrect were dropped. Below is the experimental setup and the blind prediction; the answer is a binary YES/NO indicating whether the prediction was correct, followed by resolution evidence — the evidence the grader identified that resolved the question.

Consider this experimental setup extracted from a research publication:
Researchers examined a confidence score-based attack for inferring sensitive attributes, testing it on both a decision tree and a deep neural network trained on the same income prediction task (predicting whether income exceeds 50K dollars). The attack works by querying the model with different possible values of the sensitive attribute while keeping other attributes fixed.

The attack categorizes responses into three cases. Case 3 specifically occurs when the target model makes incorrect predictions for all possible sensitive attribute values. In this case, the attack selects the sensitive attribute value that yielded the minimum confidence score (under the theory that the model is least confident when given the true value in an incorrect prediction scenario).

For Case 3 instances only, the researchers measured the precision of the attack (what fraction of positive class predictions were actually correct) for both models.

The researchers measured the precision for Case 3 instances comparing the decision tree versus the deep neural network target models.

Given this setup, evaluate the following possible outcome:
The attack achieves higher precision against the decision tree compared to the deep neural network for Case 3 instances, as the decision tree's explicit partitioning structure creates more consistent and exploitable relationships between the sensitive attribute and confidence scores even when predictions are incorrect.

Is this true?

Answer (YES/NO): NO